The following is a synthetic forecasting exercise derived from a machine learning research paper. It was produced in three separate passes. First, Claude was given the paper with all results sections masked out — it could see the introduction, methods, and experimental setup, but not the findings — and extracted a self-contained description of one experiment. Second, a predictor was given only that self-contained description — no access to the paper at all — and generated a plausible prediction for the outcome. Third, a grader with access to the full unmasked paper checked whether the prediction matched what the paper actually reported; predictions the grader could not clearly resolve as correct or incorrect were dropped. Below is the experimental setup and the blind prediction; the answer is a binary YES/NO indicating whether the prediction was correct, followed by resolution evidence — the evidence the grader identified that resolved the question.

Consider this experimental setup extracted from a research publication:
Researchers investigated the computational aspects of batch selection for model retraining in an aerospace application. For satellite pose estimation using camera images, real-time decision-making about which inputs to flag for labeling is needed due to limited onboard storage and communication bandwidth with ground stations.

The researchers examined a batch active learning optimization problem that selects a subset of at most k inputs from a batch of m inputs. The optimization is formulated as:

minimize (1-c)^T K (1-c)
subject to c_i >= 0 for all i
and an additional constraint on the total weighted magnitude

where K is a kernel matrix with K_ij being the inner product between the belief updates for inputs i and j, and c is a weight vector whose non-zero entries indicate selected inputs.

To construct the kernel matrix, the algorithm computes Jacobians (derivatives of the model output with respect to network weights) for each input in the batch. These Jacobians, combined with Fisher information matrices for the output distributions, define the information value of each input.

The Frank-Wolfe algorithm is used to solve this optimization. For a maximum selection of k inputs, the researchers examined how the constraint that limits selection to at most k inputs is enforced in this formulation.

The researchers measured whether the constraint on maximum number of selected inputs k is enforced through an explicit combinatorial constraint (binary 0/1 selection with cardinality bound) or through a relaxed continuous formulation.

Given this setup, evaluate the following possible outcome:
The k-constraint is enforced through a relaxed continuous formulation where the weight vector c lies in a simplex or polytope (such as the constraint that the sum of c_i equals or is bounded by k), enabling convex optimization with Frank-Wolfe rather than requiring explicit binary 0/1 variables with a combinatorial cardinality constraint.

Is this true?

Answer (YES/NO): NO